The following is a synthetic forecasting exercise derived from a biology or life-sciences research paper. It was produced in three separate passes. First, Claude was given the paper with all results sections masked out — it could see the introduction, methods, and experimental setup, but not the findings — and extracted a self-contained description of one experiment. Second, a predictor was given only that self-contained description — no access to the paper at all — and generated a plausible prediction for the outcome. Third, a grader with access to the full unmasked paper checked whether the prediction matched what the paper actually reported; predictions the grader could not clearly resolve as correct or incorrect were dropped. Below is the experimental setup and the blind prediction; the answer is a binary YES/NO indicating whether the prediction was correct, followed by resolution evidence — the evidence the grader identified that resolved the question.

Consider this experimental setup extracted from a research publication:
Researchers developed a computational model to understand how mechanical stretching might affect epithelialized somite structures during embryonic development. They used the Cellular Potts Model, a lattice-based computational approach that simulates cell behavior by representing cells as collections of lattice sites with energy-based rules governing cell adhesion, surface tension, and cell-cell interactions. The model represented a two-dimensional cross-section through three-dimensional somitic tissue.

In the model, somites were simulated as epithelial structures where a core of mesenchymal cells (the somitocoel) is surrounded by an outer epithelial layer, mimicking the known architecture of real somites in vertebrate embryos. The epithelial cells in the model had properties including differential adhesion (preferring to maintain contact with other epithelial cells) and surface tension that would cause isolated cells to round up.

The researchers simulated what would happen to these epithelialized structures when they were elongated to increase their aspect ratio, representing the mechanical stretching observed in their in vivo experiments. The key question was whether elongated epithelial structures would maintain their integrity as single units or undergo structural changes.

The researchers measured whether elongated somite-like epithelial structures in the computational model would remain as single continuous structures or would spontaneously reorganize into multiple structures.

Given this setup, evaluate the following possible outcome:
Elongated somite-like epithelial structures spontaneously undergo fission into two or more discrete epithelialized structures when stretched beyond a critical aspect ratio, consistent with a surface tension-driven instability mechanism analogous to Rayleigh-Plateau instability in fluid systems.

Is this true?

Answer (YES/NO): NO